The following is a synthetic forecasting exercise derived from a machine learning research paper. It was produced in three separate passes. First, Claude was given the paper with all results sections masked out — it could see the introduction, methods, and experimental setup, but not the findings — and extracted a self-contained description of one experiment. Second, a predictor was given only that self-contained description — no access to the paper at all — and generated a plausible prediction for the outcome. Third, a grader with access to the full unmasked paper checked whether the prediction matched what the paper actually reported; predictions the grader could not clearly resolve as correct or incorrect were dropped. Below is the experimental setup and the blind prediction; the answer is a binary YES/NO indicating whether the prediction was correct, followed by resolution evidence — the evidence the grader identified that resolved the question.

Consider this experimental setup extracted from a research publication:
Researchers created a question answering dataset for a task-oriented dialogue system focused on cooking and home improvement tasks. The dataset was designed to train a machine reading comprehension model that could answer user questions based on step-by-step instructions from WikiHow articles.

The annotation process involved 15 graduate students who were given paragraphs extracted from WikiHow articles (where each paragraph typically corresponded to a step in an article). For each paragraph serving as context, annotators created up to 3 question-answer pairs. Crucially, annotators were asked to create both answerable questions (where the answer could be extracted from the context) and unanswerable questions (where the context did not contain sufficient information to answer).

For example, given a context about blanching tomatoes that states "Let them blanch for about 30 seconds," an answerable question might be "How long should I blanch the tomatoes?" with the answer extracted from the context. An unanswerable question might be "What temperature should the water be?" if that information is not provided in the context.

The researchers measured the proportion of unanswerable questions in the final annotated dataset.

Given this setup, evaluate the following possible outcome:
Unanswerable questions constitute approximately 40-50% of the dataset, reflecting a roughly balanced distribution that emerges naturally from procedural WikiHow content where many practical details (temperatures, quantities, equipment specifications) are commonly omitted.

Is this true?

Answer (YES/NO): NO